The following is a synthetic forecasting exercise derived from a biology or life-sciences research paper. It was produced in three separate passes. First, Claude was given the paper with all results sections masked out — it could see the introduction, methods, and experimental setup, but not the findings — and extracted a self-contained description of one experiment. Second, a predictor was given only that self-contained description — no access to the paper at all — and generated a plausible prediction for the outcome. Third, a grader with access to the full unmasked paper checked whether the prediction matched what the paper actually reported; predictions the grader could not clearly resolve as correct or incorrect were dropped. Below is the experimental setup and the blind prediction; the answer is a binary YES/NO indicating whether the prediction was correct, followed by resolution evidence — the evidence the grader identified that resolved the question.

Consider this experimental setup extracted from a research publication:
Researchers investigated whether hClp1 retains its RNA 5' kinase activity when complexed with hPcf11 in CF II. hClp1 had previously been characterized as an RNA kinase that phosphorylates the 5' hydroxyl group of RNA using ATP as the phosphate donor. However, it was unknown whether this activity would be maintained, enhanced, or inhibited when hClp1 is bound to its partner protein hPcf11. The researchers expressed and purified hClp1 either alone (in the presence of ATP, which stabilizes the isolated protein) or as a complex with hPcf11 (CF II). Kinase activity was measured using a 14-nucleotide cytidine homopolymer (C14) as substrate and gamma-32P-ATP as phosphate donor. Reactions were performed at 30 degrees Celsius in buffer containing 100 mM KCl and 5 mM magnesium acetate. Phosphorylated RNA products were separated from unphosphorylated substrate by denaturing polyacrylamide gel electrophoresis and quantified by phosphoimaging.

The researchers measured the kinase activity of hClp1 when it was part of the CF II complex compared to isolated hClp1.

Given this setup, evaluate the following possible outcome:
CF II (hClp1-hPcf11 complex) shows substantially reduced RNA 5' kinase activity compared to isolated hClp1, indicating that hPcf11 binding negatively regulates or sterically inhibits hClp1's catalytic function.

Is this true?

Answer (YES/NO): NO